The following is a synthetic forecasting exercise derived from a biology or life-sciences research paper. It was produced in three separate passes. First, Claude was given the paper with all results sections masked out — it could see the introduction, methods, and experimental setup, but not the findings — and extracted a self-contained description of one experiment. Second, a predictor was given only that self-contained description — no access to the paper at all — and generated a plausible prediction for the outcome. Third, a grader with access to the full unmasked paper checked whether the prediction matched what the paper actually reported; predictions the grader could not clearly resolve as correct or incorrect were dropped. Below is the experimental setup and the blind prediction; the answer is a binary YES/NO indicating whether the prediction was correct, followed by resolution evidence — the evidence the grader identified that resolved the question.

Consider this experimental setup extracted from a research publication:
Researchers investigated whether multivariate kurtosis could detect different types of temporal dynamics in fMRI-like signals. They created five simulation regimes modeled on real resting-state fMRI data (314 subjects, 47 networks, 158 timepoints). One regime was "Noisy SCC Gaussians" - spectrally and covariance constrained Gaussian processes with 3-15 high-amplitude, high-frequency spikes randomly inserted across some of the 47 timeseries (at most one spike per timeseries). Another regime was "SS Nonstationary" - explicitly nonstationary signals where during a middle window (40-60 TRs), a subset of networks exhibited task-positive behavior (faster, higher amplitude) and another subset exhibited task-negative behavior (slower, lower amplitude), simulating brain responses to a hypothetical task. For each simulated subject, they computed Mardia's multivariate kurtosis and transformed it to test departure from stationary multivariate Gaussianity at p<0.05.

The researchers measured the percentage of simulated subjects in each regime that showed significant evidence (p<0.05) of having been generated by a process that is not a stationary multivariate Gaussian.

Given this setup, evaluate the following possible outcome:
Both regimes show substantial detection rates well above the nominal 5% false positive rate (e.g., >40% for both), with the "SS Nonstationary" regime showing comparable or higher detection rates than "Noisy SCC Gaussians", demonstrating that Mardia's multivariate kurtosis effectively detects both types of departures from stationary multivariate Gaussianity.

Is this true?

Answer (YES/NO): NO